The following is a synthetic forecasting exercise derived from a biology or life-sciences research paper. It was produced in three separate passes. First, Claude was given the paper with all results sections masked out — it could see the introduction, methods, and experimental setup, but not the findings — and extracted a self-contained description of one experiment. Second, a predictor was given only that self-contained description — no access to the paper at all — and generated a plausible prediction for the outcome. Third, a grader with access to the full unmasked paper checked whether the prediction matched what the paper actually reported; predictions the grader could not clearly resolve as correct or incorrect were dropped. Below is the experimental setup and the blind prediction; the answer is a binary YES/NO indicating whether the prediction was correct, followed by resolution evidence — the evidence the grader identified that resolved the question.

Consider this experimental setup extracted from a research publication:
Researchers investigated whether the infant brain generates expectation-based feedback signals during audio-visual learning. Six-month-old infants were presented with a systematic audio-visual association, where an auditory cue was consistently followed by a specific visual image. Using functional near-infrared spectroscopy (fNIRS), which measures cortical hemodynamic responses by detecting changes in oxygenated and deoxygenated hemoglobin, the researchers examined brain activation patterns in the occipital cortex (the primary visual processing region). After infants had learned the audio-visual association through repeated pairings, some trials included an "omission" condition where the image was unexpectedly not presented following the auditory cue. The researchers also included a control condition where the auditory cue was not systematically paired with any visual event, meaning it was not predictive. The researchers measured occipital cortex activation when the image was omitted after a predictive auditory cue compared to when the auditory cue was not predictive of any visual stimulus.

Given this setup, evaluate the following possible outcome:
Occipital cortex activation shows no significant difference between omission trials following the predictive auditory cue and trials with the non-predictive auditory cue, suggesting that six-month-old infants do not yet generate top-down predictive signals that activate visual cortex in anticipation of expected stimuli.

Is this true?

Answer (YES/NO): NO